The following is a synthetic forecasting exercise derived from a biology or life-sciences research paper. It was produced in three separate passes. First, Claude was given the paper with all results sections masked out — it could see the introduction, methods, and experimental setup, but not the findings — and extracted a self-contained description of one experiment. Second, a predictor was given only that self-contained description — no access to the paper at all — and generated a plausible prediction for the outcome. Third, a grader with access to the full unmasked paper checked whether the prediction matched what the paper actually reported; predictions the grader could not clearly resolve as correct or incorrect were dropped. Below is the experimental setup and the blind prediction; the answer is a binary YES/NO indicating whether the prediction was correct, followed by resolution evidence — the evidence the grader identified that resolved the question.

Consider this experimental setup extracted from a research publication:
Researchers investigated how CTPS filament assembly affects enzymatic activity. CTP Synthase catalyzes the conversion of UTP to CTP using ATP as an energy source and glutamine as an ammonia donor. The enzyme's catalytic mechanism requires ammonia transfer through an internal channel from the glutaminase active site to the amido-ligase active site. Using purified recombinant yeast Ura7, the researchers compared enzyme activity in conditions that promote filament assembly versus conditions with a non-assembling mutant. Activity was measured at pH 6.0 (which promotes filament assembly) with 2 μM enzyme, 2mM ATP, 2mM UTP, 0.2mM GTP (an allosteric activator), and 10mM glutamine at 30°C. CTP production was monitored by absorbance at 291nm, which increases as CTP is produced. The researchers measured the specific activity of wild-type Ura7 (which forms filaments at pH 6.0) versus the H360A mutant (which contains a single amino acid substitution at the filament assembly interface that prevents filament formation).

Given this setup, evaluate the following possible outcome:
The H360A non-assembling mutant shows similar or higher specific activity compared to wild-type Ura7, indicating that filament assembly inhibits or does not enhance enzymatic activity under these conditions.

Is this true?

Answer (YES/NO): YES